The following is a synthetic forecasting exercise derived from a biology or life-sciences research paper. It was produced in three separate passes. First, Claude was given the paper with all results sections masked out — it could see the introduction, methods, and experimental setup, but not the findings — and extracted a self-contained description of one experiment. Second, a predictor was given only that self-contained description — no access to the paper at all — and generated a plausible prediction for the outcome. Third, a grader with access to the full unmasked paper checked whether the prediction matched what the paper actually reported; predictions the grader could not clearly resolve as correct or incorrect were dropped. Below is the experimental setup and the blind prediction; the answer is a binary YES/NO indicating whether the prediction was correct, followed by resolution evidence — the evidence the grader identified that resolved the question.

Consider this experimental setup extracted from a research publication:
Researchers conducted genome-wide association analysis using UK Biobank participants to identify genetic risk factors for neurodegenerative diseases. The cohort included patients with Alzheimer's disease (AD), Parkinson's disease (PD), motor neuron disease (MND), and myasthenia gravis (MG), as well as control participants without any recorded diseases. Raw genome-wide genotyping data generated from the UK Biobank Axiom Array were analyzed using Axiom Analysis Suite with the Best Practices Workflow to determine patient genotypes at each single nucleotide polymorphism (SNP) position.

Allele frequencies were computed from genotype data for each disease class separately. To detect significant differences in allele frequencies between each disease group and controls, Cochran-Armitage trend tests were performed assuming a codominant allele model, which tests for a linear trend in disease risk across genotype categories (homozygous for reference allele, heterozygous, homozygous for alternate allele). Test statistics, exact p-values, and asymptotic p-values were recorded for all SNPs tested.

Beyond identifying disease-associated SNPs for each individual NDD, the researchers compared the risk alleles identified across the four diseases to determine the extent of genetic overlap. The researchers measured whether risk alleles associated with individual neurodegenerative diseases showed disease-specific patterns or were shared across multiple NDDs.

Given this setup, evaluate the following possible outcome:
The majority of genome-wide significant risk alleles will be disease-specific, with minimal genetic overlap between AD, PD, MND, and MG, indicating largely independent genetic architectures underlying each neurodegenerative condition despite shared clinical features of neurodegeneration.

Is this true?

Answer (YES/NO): NO